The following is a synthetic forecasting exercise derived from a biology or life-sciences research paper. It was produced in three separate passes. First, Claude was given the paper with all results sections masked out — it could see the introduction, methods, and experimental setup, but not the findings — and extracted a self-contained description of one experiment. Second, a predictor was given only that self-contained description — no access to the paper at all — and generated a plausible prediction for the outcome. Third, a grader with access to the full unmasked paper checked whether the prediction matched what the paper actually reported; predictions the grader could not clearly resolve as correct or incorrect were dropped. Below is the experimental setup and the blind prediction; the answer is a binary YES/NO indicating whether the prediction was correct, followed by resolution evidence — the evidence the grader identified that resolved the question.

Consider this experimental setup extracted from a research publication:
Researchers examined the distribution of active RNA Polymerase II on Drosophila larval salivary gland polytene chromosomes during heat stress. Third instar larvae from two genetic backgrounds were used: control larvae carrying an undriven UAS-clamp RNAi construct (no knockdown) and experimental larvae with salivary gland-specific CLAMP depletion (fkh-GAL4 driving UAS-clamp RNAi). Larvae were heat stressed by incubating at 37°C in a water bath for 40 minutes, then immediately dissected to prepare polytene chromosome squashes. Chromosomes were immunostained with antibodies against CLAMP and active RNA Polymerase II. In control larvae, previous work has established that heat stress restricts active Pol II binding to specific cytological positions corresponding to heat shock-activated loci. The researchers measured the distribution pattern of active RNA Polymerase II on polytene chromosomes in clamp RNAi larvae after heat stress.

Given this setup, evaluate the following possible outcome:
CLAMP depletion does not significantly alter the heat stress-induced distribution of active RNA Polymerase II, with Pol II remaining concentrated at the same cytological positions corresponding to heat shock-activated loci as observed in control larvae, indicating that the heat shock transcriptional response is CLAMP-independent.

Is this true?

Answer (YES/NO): NO